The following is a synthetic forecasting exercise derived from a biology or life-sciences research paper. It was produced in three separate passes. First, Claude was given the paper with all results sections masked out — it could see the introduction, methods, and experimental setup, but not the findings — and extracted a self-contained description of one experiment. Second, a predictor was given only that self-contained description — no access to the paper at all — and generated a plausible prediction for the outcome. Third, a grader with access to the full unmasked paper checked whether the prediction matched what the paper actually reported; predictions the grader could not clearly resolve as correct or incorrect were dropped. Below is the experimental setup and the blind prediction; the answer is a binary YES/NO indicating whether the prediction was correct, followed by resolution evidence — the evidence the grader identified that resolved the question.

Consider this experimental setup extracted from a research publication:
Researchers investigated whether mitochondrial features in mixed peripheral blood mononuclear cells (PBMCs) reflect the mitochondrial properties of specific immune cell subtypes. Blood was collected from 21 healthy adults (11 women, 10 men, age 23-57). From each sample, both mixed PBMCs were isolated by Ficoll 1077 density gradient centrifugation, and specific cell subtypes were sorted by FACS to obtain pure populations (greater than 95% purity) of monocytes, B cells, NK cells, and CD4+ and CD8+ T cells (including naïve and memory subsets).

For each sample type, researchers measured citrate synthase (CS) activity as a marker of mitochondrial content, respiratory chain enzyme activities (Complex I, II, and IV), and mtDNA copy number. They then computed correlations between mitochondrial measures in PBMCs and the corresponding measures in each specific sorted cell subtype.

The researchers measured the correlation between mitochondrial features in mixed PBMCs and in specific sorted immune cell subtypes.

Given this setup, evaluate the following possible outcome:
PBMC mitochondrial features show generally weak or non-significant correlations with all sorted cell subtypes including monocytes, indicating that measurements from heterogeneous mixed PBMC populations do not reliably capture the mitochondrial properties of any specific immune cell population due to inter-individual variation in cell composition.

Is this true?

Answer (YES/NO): NO